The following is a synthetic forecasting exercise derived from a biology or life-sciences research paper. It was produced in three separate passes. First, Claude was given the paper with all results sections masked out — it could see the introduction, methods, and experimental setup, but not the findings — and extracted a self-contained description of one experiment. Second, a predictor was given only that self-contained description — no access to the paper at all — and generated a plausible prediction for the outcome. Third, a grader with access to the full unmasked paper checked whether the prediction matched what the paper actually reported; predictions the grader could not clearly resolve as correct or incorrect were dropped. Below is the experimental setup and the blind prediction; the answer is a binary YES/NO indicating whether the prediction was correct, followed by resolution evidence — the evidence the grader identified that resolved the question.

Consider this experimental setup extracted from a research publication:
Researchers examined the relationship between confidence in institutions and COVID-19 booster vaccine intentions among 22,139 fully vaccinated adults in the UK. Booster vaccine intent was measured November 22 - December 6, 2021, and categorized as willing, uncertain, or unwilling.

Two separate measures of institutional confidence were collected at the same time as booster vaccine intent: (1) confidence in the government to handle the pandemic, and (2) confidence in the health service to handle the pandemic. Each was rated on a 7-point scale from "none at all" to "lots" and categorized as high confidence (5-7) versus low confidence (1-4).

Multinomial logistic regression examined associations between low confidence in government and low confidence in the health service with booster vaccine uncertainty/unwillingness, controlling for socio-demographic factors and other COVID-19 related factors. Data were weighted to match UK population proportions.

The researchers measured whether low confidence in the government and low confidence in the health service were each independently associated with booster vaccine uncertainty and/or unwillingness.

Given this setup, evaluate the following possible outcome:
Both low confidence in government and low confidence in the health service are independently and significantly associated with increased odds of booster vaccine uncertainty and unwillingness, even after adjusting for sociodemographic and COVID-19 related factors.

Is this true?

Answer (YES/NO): NO